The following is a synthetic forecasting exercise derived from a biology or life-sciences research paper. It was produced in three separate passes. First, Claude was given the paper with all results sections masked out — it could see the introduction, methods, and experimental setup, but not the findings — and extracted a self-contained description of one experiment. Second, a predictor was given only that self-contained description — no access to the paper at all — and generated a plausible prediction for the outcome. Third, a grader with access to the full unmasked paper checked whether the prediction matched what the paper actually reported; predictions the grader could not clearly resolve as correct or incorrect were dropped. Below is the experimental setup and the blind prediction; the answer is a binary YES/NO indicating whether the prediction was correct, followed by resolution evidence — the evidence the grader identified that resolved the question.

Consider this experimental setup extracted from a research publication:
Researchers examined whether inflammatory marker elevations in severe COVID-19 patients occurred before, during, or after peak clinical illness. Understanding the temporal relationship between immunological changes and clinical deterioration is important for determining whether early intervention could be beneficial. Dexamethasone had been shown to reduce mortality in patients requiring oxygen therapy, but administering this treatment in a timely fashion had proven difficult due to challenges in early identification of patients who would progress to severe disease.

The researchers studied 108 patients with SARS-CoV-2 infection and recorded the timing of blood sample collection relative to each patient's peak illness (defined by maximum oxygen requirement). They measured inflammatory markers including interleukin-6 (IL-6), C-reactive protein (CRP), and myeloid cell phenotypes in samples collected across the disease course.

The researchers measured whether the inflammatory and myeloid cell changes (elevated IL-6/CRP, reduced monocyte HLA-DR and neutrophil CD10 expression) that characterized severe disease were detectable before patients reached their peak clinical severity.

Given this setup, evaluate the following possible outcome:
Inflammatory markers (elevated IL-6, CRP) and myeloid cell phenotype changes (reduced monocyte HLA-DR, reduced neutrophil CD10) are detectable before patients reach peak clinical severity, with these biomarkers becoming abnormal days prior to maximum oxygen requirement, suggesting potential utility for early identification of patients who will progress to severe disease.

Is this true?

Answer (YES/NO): YES